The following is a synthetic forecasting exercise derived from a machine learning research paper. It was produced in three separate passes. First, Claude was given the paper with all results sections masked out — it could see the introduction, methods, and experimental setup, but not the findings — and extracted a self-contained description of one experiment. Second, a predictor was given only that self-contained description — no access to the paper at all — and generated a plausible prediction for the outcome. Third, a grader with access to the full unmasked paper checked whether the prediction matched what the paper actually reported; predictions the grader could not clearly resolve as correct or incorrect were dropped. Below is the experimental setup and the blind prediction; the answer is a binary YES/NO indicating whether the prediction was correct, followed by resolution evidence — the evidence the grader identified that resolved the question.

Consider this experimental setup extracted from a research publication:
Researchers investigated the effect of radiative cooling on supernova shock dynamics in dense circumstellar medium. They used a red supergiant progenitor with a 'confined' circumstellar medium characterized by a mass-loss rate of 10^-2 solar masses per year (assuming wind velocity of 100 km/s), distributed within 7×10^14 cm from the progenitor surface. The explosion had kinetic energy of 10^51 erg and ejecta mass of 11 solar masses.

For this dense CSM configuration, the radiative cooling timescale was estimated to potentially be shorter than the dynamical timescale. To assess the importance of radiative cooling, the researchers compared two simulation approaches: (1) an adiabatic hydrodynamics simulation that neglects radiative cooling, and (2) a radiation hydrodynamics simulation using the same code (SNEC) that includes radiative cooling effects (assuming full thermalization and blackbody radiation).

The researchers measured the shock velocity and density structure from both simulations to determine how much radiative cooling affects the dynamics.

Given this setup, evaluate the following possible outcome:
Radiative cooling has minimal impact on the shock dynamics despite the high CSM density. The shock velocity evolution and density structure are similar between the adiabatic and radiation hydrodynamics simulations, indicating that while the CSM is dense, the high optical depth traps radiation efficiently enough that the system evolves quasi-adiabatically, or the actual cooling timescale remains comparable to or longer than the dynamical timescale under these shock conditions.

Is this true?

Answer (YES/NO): YES